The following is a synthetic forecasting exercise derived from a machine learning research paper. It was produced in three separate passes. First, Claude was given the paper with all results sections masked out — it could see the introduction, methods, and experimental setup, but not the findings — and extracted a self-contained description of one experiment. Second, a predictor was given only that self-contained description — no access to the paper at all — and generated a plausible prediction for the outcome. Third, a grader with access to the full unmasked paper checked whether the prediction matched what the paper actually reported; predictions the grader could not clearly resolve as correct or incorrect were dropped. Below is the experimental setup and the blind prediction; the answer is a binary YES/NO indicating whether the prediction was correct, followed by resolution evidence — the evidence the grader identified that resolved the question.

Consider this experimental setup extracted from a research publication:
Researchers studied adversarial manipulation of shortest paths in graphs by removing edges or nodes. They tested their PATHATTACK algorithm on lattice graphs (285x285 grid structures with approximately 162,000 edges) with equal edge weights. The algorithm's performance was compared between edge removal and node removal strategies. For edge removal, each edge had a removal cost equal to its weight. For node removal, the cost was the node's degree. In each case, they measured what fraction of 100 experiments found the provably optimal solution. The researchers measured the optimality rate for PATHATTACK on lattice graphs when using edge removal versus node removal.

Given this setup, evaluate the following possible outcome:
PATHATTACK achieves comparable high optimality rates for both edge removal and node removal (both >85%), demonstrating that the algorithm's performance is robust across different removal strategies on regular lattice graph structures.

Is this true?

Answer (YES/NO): NO